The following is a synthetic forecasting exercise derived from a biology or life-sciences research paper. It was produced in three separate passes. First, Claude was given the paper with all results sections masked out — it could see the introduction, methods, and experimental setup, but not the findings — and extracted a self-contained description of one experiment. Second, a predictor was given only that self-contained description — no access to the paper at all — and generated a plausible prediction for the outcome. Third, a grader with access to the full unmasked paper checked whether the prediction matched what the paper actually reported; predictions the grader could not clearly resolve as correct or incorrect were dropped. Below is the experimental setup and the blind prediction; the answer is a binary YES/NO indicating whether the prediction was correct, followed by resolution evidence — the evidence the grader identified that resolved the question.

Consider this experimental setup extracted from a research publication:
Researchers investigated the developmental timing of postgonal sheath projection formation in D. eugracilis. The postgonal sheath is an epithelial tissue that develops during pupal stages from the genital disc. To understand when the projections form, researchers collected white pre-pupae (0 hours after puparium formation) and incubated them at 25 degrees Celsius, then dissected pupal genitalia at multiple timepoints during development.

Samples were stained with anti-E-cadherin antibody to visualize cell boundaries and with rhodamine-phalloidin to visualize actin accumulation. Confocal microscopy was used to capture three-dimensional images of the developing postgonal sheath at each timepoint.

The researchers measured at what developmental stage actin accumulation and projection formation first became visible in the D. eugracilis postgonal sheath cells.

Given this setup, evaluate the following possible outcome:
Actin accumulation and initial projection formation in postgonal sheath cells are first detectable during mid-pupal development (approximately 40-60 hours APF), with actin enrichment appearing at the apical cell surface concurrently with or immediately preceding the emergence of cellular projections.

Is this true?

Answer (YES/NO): YES